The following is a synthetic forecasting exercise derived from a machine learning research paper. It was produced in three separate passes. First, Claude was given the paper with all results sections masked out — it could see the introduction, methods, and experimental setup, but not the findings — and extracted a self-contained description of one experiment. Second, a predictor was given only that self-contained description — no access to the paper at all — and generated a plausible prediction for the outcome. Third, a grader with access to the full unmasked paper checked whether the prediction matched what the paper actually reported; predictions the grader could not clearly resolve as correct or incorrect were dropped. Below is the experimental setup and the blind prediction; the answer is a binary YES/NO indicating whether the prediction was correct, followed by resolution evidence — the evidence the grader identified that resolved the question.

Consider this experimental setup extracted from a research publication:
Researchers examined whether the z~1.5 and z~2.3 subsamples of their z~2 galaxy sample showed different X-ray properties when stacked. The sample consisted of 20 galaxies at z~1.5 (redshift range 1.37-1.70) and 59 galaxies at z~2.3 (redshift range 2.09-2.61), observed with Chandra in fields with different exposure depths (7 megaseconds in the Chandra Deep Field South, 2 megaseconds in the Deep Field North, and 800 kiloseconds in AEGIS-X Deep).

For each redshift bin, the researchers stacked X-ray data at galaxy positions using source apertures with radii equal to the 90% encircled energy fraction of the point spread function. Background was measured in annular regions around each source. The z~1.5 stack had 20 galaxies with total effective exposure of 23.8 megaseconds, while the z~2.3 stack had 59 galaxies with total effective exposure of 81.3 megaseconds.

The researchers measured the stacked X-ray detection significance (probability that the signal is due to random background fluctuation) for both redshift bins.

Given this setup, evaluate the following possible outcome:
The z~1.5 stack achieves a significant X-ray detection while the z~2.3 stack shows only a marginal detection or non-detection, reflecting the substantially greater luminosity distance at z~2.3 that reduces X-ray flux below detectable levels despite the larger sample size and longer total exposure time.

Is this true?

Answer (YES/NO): NO